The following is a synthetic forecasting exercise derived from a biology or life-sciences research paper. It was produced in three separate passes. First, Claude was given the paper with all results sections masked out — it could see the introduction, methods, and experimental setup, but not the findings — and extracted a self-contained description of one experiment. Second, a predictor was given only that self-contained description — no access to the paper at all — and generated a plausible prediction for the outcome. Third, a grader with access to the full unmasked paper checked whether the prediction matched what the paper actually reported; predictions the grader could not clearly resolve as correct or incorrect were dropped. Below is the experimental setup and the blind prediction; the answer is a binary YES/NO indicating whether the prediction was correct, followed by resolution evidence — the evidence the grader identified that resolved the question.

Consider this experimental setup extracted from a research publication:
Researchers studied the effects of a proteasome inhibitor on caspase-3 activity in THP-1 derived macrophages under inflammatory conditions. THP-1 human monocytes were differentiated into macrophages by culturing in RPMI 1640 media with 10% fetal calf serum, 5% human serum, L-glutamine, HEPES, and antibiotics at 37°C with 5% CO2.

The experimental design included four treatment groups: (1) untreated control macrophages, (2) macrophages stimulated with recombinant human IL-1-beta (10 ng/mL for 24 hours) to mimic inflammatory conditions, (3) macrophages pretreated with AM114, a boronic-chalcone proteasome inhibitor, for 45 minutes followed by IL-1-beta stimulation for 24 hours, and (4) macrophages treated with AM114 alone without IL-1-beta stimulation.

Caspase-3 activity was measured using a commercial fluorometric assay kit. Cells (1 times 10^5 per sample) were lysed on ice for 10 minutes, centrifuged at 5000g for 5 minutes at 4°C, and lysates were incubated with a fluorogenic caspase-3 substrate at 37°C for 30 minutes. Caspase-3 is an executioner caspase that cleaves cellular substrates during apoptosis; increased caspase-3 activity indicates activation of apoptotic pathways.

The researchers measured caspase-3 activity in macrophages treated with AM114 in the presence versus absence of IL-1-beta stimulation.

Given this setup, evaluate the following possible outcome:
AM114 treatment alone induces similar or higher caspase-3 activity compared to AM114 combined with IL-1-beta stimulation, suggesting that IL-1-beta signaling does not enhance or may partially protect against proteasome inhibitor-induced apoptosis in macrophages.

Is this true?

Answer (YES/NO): NO